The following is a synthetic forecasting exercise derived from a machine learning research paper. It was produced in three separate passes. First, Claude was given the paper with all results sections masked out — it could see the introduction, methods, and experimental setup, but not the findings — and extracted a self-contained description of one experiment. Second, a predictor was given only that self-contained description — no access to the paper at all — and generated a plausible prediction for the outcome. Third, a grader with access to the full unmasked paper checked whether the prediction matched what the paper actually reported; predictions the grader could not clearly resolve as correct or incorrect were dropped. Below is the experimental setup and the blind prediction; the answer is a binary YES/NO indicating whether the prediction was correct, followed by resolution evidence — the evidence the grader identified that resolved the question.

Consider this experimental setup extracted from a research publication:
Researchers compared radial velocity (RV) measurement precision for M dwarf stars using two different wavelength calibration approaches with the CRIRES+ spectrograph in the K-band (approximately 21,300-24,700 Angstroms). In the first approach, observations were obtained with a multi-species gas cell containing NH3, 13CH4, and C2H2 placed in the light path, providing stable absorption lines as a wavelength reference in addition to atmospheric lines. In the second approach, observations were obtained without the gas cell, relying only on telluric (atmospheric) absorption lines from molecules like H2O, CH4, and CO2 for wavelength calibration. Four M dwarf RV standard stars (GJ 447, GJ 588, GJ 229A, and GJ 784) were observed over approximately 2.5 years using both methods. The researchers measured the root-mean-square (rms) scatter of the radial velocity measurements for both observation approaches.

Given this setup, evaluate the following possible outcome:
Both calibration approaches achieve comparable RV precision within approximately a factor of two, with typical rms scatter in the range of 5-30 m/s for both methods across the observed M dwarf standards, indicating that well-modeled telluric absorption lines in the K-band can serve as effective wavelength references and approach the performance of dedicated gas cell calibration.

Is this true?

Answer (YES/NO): NO